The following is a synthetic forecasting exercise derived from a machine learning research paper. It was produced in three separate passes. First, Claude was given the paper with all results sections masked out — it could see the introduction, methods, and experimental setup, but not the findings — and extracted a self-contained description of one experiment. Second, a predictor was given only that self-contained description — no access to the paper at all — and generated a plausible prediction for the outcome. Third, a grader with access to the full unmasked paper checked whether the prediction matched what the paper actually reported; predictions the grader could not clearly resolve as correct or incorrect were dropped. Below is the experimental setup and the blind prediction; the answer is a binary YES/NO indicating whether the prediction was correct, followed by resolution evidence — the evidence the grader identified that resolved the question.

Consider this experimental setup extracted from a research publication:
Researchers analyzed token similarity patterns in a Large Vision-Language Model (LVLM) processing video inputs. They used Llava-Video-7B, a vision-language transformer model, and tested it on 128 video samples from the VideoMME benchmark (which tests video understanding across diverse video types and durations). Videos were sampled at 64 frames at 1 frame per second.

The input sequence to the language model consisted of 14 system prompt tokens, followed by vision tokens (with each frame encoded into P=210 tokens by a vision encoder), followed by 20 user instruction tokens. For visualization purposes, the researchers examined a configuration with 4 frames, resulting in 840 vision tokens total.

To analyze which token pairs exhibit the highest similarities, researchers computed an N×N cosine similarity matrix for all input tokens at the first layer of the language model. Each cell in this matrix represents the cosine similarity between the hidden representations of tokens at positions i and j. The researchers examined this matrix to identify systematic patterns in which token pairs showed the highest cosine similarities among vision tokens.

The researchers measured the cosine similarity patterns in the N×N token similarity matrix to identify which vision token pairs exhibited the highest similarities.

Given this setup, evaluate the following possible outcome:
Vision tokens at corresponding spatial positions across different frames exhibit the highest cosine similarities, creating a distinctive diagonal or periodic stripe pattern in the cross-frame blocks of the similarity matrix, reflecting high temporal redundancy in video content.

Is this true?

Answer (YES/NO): YES